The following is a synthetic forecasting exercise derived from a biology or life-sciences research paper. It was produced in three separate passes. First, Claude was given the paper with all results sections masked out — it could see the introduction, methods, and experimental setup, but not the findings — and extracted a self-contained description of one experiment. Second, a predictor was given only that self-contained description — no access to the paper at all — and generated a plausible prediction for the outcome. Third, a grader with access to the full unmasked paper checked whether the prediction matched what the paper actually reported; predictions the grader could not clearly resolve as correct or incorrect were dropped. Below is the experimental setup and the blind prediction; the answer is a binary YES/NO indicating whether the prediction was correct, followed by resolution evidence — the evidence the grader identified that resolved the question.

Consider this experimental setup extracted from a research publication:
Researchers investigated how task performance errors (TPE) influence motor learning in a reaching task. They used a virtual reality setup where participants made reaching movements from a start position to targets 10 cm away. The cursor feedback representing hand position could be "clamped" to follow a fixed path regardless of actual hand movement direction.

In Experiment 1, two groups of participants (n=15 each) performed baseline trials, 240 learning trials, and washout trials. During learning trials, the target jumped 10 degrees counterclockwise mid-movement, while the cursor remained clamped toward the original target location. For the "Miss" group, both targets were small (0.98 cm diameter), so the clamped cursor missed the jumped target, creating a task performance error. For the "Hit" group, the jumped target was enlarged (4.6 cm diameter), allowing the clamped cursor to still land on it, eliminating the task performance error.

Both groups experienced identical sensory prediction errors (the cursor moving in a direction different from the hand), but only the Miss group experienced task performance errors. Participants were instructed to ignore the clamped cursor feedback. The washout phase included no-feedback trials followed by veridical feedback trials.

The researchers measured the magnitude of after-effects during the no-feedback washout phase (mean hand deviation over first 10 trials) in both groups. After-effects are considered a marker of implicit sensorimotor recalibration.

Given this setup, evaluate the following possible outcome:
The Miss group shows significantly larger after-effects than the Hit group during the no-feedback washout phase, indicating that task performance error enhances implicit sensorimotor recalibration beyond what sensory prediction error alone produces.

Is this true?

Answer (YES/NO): NO